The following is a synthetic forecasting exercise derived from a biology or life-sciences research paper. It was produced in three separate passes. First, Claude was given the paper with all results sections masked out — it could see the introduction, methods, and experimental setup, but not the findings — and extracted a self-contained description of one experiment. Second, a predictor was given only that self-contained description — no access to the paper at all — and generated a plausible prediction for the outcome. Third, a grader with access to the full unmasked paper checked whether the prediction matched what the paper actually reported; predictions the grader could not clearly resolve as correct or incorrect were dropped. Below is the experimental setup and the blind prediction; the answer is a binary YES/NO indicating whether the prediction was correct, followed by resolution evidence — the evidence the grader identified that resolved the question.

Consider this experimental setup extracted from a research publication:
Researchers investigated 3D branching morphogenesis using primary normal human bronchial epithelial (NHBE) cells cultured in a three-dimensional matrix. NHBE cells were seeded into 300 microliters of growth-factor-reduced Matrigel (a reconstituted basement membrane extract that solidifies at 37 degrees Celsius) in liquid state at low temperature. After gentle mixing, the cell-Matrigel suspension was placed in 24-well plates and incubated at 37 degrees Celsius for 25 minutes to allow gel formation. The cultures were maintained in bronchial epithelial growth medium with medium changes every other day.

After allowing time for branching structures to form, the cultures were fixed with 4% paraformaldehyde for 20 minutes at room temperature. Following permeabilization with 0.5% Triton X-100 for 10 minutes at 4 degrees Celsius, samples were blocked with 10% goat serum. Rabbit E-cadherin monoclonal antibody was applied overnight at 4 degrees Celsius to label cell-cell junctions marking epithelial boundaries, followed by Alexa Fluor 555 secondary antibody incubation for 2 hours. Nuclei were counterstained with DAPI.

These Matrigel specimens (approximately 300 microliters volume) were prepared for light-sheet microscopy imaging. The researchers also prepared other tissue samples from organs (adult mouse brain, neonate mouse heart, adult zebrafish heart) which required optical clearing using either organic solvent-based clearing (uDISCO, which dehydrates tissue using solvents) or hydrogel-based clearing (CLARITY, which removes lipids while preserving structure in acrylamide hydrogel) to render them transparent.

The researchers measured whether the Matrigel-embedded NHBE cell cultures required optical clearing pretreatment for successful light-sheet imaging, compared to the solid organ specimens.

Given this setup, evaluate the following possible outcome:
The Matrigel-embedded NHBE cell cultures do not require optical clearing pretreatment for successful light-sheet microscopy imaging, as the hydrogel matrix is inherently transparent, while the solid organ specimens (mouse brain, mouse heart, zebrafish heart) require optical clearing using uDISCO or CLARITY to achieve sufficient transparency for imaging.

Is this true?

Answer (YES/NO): YES